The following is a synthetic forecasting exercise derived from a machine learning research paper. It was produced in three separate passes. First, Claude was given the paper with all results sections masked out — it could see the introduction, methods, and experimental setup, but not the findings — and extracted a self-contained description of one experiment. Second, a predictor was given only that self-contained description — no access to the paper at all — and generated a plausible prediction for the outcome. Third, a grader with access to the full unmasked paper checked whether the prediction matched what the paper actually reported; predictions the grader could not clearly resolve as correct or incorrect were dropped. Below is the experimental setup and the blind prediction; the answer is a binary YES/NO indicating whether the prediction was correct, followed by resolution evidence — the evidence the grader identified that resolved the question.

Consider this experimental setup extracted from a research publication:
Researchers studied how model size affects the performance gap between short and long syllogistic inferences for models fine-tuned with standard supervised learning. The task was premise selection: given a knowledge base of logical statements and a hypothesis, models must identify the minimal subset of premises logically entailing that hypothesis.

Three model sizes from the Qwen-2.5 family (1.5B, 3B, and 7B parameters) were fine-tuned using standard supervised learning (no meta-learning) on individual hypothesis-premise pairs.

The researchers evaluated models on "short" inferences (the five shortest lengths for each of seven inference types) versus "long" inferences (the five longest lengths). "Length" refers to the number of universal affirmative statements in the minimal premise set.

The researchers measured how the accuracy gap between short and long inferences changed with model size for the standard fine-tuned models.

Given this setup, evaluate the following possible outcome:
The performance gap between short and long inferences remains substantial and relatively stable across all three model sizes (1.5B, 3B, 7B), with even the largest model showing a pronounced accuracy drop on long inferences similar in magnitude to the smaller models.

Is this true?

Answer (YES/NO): NO